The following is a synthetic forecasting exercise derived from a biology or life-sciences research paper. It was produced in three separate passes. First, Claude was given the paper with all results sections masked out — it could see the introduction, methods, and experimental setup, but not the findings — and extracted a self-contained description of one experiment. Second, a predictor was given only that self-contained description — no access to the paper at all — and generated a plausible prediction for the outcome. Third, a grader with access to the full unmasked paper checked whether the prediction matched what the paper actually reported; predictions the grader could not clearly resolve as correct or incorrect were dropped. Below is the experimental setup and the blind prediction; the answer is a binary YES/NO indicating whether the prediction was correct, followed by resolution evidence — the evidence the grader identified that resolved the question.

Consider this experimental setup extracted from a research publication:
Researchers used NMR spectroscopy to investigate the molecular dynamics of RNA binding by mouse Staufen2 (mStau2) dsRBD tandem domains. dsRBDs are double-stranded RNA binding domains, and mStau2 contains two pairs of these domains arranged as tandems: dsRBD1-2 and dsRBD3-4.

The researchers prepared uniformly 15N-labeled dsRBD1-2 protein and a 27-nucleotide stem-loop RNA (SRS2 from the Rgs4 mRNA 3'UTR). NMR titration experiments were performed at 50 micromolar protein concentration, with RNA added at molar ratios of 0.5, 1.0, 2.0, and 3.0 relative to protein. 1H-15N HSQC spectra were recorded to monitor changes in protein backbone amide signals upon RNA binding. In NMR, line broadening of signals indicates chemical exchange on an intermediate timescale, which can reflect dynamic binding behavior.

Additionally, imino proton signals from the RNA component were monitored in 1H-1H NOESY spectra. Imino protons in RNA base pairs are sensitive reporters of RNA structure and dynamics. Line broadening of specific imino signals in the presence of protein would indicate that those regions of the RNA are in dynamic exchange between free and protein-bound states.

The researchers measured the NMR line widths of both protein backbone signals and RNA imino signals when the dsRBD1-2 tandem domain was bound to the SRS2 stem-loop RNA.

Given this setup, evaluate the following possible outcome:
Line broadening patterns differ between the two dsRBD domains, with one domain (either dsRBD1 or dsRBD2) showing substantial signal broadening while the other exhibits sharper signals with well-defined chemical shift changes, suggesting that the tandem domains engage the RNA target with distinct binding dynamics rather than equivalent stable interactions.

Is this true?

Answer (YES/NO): YES